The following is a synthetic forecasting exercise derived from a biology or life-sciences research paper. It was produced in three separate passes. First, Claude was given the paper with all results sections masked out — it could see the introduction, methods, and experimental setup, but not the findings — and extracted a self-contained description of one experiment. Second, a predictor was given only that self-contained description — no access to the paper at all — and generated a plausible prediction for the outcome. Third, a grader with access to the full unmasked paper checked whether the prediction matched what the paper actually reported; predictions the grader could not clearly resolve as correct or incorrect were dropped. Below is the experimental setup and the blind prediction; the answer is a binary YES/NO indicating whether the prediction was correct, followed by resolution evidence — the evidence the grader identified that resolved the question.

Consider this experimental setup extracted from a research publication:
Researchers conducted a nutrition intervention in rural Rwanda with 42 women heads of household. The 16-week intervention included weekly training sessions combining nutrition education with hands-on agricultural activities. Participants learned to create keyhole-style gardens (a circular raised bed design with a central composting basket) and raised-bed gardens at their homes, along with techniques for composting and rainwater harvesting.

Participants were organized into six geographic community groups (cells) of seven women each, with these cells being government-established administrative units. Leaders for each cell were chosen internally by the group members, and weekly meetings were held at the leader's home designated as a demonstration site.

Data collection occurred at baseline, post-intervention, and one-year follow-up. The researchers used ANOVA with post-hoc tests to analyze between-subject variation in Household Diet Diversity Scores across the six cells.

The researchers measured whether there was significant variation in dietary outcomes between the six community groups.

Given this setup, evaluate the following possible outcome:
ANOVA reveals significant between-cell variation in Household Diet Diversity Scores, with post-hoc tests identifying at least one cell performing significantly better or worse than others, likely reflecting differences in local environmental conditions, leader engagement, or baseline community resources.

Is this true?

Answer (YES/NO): NO